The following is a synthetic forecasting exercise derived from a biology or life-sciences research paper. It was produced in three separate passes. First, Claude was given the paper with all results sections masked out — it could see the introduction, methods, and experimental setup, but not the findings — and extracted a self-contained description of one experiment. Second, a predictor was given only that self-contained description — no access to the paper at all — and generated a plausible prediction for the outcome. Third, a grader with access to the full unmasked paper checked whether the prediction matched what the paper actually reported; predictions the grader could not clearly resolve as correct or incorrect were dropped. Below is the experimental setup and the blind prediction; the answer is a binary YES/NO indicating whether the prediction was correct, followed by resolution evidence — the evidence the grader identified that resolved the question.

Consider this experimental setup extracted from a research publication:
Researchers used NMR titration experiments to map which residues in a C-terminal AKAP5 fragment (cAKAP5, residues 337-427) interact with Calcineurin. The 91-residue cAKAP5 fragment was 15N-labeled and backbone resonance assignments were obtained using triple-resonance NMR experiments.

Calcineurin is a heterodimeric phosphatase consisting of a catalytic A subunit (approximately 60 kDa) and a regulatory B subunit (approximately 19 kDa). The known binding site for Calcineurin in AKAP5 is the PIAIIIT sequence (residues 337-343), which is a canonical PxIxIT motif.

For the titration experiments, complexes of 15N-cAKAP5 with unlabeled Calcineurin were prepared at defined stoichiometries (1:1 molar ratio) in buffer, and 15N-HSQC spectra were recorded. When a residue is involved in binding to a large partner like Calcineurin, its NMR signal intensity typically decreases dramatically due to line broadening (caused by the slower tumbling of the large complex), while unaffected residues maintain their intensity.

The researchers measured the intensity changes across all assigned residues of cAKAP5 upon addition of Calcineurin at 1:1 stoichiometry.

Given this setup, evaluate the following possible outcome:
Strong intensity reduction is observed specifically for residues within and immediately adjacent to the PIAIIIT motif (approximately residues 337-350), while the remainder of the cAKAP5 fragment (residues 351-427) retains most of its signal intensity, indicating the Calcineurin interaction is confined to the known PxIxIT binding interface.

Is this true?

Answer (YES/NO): NO